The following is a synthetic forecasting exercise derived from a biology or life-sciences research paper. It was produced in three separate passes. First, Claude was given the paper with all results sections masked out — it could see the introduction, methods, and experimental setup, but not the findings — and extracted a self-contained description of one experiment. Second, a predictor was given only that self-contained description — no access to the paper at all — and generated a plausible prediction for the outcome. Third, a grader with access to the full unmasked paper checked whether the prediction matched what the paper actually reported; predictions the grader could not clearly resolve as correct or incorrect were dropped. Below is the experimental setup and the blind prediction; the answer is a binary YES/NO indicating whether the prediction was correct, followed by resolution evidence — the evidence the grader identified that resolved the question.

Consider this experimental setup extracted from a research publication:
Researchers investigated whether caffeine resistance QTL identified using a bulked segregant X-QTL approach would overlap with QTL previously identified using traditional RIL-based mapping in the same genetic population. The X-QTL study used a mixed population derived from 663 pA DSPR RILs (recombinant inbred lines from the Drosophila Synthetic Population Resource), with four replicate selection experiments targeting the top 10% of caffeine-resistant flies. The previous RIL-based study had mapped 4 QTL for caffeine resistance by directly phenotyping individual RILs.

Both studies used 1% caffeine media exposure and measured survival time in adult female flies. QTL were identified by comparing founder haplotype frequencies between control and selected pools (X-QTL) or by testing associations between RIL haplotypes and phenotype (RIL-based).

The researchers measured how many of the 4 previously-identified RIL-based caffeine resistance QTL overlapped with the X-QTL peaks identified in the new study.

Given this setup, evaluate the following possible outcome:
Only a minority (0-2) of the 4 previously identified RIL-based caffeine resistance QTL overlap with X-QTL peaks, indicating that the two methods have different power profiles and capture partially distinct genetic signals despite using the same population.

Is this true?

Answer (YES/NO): YES